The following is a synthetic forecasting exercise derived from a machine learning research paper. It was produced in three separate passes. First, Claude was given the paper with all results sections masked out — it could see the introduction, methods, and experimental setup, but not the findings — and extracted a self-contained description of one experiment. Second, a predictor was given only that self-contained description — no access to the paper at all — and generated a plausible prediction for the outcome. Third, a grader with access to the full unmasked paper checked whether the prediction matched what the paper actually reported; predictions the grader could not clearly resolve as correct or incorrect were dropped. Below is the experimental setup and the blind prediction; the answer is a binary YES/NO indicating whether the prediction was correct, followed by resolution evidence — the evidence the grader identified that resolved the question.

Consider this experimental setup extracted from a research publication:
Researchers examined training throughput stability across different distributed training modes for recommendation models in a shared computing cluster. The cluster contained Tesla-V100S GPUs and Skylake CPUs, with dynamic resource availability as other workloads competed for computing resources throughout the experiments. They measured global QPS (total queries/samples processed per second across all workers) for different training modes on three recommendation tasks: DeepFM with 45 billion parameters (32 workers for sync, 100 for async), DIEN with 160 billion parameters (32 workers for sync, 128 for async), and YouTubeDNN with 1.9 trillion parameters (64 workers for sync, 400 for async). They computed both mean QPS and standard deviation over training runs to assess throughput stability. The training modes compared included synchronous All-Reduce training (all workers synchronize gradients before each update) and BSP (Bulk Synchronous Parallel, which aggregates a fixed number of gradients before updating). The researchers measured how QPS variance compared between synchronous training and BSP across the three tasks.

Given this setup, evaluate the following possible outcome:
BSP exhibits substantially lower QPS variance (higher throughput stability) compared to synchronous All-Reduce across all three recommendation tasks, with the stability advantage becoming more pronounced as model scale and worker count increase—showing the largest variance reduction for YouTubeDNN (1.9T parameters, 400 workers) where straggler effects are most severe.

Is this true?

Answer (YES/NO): NO